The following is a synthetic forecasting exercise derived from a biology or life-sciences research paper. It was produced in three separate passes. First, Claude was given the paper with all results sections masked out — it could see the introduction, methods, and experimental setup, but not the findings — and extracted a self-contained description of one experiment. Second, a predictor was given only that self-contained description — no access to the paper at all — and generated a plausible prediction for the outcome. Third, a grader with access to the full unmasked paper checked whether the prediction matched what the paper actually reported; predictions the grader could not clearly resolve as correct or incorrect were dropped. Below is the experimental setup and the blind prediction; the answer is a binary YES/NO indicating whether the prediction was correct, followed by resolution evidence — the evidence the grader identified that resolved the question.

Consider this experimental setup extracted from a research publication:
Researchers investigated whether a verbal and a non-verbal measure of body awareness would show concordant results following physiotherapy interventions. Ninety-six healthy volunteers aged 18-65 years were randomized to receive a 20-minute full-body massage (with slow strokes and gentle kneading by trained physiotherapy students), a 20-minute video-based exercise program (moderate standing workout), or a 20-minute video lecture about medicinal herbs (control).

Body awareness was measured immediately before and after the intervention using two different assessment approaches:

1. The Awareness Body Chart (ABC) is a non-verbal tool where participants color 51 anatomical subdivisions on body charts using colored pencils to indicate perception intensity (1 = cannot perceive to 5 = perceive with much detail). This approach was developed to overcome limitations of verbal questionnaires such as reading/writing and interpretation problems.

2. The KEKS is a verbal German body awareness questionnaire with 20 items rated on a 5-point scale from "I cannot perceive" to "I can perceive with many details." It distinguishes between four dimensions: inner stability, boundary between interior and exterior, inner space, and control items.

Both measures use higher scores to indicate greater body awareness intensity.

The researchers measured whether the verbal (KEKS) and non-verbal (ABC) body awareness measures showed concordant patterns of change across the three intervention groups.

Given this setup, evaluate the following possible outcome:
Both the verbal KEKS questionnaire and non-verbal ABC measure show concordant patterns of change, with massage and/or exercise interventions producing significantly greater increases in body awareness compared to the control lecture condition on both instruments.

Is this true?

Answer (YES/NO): NO